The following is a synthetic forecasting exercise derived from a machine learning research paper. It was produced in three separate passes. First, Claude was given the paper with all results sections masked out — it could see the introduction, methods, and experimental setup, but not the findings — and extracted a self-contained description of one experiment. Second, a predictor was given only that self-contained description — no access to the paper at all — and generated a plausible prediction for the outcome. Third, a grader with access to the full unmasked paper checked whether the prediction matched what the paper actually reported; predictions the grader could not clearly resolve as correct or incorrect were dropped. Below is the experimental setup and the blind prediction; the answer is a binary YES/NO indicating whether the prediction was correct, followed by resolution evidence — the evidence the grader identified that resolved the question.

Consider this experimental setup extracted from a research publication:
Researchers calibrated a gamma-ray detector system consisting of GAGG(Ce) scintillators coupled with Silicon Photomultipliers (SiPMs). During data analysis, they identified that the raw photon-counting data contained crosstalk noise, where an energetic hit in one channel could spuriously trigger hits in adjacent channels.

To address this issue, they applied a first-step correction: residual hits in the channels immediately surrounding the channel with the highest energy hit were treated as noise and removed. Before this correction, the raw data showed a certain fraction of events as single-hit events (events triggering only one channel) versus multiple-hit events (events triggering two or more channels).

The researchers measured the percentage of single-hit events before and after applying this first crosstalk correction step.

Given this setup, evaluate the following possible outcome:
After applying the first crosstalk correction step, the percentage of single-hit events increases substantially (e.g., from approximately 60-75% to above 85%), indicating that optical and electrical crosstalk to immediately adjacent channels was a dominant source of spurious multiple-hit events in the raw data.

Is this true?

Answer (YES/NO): NO